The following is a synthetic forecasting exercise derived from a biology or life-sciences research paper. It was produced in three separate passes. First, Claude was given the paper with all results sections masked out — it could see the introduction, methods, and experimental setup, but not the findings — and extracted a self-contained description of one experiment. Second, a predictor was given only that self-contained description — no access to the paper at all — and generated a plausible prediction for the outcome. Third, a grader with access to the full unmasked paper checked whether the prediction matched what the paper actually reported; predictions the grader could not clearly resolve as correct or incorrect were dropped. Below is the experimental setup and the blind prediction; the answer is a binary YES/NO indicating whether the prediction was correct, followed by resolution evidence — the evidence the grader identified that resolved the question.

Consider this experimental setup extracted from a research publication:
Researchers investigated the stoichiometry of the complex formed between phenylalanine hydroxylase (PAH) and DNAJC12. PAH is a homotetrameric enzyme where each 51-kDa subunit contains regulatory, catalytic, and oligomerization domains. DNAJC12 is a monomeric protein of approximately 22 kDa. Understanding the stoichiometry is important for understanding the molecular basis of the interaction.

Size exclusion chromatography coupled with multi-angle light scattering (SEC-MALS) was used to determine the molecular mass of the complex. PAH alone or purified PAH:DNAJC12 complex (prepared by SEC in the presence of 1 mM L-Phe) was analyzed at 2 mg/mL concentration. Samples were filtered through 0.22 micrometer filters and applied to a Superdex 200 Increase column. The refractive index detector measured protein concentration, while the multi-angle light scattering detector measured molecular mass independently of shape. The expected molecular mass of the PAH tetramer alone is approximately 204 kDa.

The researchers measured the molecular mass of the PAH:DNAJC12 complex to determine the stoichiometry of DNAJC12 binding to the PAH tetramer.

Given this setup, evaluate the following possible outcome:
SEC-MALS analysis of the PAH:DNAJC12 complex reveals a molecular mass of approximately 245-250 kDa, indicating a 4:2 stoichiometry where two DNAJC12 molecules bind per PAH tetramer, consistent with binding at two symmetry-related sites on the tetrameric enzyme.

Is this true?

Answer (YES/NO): NO